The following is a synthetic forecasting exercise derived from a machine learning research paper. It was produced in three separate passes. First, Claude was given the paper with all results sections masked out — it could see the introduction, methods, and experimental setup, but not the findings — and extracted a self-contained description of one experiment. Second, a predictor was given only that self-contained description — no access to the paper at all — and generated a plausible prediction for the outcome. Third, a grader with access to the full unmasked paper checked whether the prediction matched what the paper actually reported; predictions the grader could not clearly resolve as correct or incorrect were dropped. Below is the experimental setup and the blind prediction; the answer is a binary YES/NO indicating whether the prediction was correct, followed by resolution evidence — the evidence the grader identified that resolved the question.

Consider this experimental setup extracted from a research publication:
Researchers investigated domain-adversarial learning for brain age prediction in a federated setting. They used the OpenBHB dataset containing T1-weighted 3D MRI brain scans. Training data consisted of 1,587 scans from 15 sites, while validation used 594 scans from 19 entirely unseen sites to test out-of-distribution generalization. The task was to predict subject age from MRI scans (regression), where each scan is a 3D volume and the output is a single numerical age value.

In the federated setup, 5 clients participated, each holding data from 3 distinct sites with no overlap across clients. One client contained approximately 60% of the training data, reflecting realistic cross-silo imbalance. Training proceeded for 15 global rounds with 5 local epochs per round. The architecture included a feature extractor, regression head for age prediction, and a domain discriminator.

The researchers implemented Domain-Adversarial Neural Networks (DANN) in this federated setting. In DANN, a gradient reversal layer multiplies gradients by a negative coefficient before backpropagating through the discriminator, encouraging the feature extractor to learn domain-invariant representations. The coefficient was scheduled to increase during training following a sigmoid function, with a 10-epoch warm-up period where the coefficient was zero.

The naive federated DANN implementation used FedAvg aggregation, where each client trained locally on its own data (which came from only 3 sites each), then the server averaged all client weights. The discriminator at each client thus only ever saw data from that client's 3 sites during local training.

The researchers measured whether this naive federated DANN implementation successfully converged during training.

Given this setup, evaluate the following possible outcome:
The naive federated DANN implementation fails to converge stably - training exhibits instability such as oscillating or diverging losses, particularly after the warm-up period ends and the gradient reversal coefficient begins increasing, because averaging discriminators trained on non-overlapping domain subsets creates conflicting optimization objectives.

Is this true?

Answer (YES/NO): YES